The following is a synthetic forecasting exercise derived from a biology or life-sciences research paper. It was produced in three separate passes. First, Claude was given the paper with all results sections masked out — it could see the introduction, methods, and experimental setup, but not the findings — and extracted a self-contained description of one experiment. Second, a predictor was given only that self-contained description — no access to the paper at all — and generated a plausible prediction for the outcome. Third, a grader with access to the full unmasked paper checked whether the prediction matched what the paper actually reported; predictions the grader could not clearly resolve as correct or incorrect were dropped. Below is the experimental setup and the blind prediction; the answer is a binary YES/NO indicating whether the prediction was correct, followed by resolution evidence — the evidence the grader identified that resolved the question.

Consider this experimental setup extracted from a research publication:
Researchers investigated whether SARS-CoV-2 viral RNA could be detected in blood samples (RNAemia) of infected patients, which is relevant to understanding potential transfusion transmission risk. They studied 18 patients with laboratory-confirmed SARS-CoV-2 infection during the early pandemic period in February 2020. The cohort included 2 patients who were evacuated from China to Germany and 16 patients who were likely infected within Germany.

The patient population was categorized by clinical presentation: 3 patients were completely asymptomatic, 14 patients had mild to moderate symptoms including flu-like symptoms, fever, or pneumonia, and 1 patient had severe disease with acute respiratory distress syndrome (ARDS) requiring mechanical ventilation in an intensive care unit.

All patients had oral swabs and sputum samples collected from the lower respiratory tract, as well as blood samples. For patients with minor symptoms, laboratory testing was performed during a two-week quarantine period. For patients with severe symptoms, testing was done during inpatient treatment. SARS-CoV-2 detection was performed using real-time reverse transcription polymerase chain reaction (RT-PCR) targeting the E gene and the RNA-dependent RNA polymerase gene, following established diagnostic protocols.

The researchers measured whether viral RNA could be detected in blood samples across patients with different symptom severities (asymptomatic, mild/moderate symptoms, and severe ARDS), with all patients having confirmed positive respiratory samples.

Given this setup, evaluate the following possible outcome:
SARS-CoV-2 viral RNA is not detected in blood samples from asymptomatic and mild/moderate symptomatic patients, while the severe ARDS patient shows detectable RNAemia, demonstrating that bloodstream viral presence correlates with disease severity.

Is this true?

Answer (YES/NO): YES